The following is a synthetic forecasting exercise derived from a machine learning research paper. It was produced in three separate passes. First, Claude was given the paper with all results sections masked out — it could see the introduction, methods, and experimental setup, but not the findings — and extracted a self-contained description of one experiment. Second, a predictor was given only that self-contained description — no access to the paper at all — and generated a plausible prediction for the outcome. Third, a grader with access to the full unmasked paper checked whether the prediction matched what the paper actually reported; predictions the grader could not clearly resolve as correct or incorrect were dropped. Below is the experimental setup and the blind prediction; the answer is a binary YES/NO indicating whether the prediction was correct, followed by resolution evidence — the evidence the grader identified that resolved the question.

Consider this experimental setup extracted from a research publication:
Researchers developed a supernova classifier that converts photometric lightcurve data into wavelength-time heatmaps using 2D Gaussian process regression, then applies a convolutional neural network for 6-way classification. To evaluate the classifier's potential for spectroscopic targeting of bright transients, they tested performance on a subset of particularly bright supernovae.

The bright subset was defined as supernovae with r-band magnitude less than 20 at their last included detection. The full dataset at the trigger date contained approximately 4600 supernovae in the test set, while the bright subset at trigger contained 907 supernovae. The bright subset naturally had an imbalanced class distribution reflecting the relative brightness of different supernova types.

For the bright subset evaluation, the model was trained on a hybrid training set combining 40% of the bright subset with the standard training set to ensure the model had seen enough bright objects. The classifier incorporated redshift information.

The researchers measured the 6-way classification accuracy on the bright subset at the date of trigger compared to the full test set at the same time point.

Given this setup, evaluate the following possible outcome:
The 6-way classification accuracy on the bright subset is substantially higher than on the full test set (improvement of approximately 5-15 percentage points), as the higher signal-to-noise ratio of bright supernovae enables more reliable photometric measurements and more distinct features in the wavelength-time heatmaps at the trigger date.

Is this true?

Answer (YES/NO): NO